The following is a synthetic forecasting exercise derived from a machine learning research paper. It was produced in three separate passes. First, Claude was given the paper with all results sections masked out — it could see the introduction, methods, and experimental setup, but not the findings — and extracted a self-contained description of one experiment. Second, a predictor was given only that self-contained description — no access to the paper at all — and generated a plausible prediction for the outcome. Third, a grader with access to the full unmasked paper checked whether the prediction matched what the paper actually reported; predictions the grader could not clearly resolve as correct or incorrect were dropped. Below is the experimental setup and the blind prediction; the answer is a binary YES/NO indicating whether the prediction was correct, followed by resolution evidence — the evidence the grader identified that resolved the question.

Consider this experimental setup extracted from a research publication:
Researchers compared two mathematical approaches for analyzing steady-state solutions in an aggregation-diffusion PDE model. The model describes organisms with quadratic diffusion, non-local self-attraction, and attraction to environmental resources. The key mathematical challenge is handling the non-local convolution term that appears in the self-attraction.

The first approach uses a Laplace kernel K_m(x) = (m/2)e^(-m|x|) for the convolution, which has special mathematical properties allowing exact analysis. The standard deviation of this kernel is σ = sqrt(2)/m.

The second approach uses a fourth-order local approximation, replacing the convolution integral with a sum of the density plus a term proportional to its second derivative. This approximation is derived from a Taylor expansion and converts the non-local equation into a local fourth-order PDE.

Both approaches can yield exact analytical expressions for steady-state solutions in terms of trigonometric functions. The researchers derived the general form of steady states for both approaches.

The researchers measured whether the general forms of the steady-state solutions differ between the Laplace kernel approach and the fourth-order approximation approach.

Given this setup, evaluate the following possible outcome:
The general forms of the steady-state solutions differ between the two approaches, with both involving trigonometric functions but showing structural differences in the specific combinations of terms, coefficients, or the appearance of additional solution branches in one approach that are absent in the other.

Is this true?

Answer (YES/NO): YES